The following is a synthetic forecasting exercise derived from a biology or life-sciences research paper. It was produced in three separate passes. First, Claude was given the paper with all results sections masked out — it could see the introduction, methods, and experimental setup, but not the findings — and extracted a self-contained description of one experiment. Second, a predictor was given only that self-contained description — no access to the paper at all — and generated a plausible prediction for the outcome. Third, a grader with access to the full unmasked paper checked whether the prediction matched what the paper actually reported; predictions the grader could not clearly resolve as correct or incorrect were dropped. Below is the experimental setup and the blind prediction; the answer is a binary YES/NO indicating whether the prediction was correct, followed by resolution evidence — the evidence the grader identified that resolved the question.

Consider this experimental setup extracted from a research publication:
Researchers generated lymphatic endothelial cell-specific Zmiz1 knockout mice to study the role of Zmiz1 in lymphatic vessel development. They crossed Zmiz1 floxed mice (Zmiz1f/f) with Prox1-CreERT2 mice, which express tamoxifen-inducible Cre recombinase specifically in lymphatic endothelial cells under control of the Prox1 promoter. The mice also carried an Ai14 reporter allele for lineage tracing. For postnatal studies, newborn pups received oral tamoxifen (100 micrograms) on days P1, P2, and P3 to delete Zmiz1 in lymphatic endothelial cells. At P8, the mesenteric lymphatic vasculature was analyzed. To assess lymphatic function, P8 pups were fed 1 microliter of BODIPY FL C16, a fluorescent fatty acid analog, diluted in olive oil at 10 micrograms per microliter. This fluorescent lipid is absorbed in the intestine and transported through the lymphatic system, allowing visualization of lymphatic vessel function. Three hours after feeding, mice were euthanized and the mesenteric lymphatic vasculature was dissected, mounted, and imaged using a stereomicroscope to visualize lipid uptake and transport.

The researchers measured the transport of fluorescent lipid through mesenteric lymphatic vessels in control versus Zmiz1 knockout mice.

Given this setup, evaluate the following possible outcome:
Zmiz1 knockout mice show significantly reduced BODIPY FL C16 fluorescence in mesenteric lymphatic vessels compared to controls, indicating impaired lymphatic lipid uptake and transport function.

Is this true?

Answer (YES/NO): NO